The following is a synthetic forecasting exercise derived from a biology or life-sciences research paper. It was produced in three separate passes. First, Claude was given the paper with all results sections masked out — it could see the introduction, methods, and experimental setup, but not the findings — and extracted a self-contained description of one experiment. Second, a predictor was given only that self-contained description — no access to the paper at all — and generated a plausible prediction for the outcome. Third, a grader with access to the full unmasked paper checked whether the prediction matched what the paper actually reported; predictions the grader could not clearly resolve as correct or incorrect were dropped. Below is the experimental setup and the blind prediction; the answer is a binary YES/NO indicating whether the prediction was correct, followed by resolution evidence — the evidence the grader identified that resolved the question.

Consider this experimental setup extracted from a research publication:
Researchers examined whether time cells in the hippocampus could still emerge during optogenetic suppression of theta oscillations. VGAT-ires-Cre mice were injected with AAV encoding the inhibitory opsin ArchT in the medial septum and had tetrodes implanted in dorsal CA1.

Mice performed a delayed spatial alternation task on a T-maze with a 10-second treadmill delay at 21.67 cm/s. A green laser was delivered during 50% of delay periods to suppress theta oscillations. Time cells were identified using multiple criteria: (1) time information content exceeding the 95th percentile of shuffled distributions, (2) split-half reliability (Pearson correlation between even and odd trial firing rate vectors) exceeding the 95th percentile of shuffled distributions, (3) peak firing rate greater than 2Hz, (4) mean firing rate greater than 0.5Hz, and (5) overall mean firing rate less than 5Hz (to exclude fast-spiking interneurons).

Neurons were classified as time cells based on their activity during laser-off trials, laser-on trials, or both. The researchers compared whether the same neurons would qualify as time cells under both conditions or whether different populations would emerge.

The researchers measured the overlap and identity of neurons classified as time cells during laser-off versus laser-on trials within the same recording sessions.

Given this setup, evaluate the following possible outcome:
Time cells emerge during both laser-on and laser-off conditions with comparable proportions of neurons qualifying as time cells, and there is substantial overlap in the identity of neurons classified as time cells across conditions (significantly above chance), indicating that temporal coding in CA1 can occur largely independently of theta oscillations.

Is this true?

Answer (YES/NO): YES